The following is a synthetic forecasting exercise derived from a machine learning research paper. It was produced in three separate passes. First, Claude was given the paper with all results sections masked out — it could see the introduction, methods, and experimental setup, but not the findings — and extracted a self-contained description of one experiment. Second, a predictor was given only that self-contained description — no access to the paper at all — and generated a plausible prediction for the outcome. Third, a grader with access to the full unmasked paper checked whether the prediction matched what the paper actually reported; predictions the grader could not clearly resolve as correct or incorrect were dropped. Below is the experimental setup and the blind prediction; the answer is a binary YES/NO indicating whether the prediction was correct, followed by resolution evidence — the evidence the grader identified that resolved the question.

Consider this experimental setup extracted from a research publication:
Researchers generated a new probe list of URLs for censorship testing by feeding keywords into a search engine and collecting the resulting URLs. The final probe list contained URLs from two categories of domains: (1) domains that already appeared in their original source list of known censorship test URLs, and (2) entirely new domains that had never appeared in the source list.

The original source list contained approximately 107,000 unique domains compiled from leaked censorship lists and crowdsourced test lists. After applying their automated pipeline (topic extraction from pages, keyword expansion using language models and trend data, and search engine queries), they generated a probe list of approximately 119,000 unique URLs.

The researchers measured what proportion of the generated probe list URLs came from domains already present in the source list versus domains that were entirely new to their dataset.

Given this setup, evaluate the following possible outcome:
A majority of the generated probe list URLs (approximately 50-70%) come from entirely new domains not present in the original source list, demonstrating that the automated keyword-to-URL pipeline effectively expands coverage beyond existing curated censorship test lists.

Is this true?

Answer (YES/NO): YES